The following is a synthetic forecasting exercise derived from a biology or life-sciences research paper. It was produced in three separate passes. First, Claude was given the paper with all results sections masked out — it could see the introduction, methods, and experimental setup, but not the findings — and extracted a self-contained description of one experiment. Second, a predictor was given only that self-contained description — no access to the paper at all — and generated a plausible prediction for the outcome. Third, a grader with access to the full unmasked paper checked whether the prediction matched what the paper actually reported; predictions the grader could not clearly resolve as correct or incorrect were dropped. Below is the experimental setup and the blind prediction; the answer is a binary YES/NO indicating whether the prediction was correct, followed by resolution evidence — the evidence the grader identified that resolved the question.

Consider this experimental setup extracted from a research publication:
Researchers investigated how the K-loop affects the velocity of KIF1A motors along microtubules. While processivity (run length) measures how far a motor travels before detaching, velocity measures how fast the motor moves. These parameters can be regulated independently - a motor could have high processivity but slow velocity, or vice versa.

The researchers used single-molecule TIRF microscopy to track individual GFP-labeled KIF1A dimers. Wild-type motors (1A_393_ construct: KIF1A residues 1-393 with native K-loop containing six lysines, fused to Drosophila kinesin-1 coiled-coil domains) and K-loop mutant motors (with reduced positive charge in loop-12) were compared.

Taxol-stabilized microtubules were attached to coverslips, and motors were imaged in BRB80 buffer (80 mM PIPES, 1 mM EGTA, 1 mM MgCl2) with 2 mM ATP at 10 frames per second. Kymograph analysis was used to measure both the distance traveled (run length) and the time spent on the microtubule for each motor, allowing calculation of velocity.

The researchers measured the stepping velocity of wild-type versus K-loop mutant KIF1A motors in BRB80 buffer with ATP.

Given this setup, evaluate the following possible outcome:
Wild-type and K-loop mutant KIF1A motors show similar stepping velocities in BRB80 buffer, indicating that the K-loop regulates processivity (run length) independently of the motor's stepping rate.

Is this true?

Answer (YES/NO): NO